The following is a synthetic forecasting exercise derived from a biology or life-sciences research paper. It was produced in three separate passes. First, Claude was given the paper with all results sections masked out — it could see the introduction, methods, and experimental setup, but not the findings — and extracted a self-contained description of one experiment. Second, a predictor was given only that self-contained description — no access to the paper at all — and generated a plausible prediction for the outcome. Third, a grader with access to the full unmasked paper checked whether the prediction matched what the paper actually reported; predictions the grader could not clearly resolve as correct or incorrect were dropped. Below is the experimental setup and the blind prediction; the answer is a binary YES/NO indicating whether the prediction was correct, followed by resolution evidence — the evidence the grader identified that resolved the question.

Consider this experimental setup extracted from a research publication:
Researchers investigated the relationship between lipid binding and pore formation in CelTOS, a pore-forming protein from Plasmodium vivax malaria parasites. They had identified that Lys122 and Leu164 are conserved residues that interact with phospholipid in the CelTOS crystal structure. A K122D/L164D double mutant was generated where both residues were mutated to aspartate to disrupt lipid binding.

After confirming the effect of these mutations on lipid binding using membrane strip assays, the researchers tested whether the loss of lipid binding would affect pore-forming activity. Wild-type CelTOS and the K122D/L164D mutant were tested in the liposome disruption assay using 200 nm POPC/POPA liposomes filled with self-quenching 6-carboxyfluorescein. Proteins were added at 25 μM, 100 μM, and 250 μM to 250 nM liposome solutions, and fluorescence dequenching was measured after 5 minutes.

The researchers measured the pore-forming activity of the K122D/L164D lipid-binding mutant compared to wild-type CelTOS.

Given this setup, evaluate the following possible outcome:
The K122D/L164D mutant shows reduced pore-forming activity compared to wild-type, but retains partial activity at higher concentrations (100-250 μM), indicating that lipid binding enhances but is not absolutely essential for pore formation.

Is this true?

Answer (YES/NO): NO